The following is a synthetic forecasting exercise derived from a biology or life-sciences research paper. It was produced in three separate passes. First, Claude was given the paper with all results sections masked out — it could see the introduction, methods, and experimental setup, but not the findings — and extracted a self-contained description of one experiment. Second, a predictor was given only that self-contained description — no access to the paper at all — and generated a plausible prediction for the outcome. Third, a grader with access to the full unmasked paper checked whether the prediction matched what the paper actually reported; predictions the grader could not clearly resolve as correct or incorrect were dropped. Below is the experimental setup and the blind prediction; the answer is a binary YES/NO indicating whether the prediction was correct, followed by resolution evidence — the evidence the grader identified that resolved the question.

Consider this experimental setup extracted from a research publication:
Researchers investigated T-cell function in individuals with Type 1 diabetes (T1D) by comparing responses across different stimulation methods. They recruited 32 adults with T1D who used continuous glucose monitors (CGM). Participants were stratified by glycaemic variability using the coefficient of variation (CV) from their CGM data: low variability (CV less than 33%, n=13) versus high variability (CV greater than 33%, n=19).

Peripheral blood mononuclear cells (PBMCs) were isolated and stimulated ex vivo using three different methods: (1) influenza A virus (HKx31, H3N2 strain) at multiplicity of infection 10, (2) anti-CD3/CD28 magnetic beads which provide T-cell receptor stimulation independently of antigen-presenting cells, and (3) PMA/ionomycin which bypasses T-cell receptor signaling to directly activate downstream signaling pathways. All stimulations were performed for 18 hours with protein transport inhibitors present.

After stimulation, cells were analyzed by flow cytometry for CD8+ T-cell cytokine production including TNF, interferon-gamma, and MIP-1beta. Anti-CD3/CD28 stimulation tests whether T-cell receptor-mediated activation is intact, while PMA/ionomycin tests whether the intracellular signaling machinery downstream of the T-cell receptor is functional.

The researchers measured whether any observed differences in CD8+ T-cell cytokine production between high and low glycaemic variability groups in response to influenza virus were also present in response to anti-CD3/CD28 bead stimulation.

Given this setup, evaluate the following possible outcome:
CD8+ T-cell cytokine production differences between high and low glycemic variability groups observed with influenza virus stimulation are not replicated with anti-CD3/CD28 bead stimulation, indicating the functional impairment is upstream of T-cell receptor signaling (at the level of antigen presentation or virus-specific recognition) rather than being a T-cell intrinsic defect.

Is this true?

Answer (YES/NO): YES